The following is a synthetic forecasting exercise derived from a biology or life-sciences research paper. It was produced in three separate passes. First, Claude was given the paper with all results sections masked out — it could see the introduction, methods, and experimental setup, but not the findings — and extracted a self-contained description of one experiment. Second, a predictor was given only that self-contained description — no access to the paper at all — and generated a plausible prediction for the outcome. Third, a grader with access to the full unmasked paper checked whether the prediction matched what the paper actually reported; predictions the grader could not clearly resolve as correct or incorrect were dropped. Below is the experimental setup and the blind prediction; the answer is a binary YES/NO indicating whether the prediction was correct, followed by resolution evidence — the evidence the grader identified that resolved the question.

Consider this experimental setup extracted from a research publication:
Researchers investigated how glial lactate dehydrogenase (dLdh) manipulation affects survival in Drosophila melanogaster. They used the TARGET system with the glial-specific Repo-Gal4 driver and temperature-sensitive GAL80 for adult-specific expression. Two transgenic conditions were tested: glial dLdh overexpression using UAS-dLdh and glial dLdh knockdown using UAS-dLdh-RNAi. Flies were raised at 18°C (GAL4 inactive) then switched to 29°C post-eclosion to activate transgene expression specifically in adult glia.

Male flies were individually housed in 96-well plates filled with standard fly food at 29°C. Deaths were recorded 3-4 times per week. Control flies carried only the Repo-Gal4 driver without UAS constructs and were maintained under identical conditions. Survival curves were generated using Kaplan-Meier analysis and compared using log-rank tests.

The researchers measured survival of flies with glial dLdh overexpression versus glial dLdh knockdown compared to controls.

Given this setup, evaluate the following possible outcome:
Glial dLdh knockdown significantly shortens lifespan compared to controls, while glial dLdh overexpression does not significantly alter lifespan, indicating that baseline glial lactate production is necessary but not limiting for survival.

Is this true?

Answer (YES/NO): NO